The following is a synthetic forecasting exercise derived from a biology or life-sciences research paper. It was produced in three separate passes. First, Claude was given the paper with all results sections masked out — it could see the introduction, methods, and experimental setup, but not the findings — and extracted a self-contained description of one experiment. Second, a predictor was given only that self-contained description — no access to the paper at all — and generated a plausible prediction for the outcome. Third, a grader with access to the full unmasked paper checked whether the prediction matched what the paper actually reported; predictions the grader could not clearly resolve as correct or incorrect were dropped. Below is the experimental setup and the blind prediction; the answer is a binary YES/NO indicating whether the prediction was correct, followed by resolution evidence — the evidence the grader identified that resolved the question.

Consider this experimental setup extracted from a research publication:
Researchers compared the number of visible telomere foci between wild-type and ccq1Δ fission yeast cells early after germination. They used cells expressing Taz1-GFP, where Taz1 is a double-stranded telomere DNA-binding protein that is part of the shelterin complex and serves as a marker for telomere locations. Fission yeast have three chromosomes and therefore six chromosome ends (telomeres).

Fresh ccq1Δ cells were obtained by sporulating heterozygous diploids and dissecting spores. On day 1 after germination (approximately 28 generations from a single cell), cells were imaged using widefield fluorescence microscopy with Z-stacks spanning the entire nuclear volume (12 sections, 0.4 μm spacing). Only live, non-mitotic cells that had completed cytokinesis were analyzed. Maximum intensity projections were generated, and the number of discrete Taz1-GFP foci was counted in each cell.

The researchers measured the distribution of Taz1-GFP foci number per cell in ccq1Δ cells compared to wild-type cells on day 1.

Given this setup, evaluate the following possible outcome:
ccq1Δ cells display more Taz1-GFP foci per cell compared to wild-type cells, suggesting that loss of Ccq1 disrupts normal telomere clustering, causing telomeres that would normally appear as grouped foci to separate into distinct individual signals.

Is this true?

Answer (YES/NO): NO